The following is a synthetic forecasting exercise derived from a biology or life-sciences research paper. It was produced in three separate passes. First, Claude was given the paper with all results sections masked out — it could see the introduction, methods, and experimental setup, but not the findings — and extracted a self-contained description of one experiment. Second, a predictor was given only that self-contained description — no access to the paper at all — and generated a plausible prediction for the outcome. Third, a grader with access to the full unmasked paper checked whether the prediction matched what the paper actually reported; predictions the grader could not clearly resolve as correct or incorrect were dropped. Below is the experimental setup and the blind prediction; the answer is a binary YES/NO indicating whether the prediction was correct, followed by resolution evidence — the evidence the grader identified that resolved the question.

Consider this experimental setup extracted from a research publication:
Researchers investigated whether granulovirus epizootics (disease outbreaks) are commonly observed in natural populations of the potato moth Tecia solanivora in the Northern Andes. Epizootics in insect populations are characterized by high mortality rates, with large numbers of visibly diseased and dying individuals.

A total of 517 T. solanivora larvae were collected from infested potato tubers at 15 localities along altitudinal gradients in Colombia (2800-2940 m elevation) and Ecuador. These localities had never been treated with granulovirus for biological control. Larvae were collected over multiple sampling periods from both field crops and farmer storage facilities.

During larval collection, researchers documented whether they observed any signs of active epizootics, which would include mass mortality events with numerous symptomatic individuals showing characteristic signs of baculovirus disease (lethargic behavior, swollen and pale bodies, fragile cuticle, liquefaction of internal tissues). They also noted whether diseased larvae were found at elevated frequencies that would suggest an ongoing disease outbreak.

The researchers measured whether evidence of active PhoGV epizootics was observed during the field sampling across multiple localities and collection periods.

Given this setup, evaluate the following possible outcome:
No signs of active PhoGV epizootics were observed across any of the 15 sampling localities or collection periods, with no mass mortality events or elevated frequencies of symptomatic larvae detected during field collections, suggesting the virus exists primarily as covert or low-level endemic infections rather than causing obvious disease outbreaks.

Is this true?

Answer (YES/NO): YES